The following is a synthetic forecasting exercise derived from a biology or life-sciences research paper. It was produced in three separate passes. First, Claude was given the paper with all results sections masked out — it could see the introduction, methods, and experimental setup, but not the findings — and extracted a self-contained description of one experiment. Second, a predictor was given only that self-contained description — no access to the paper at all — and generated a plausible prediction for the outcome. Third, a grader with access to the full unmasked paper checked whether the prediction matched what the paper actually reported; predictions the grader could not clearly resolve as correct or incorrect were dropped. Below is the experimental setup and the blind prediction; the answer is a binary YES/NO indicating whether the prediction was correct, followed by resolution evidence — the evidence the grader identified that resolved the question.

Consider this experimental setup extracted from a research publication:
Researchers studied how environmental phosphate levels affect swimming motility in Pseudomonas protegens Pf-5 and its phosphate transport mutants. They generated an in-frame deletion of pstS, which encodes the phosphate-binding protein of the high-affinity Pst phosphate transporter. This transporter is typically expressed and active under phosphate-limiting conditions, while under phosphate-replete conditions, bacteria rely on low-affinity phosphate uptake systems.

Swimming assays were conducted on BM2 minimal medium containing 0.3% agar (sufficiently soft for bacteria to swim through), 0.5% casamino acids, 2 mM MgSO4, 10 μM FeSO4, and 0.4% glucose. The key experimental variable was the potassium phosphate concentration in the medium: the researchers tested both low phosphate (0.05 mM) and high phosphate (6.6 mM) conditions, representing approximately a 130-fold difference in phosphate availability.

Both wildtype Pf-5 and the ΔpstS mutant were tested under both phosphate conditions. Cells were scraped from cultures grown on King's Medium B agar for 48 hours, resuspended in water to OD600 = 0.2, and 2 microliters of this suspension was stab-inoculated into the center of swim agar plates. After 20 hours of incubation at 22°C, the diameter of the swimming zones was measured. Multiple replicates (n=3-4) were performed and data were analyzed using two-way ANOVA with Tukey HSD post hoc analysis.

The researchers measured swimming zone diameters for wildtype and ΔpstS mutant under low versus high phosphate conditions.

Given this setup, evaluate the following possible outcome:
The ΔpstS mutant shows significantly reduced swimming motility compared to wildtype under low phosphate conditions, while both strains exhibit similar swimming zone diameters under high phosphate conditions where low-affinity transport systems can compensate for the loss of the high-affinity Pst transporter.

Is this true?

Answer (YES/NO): NO